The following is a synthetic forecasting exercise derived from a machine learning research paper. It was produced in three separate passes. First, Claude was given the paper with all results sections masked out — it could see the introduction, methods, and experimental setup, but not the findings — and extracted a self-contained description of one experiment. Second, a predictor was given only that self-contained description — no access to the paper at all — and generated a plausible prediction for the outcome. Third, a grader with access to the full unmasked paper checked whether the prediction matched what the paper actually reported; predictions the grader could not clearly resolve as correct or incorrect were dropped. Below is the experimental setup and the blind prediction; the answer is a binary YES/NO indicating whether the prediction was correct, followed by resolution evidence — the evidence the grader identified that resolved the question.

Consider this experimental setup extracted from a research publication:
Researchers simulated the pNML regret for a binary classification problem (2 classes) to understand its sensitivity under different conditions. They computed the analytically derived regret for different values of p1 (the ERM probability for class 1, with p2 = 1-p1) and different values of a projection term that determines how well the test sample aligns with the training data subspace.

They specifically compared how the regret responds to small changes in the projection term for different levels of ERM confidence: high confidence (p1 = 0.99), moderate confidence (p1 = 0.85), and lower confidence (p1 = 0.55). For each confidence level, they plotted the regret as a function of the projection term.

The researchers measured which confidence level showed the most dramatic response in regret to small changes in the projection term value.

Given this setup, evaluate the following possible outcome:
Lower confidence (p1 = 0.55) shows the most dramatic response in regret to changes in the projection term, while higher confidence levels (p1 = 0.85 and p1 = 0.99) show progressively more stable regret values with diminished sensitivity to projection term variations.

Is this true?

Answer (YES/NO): NO